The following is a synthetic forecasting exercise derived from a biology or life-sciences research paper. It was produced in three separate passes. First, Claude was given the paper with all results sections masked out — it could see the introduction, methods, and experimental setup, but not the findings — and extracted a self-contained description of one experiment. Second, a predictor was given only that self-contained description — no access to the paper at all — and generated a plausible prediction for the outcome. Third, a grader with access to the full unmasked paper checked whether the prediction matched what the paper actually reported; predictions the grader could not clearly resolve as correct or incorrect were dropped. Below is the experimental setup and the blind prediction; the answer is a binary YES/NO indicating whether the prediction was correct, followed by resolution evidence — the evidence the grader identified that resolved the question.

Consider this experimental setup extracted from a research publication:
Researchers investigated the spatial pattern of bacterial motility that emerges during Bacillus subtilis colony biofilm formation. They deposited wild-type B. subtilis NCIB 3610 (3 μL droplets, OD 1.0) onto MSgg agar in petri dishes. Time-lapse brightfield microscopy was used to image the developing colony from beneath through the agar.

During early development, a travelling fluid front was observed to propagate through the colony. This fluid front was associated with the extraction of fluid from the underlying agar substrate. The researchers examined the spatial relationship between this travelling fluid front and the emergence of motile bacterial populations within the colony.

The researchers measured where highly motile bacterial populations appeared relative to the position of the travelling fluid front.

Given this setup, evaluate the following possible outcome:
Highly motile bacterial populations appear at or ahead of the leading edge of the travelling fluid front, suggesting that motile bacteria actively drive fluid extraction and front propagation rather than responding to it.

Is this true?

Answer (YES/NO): NO